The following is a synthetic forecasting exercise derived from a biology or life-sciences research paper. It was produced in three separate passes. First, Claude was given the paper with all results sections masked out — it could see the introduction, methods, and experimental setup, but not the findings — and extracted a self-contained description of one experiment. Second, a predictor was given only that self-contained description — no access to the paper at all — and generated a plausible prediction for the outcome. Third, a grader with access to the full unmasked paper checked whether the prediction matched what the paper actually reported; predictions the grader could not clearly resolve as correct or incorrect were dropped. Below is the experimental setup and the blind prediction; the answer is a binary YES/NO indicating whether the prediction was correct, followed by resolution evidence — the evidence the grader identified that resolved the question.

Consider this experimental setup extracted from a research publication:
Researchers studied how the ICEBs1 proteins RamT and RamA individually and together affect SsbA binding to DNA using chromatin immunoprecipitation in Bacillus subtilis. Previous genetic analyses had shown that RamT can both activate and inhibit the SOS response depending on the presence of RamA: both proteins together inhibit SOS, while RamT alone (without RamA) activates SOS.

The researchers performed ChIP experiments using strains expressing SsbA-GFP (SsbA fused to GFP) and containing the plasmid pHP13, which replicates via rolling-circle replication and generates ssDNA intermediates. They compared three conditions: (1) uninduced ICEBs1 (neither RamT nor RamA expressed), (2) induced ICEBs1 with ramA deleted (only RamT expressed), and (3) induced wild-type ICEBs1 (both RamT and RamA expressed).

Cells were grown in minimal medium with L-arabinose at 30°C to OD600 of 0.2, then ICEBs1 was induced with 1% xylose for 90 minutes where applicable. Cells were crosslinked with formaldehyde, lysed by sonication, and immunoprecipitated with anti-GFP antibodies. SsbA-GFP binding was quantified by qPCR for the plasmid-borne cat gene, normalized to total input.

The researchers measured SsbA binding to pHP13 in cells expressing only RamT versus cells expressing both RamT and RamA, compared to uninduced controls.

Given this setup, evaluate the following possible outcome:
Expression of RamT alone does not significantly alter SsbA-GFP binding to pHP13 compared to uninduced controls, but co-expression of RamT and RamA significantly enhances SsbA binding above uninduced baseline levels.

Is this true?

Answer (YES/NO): NO